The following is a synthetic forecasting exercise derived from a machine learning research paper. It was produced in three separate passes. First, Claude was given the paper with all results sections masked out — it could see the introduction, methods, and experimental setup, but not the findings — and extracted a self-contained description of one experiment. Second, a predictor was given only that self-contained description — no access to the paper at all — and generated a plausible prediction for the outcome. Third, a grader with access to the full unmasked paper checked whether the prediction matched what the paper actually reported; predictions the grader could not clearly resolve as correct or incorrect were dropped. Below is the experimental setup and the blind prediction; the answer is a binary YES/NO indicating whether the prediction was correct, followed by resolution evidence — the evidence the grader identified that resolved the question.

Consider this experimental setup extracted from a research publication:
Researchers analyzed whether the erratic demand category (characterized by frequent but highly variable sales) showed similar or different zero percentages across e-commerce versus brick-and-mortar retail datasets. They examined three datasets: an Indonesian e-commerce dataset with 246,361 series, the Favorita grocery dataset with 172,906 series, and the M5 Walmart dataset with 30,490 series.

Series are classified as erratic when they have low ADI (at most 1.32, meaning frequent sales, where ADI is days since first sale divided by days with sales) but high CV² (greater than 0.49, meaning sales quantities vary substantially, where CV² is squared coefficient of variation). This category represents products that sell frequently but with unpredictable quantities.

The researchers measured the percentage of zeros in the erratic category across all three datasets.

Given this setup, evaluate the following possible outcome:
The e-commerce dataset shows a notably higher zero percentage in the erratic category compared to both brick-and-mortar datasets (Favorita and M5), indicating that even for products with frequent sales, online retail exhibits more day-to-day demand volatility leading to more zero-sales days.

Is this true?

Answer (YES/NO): YES